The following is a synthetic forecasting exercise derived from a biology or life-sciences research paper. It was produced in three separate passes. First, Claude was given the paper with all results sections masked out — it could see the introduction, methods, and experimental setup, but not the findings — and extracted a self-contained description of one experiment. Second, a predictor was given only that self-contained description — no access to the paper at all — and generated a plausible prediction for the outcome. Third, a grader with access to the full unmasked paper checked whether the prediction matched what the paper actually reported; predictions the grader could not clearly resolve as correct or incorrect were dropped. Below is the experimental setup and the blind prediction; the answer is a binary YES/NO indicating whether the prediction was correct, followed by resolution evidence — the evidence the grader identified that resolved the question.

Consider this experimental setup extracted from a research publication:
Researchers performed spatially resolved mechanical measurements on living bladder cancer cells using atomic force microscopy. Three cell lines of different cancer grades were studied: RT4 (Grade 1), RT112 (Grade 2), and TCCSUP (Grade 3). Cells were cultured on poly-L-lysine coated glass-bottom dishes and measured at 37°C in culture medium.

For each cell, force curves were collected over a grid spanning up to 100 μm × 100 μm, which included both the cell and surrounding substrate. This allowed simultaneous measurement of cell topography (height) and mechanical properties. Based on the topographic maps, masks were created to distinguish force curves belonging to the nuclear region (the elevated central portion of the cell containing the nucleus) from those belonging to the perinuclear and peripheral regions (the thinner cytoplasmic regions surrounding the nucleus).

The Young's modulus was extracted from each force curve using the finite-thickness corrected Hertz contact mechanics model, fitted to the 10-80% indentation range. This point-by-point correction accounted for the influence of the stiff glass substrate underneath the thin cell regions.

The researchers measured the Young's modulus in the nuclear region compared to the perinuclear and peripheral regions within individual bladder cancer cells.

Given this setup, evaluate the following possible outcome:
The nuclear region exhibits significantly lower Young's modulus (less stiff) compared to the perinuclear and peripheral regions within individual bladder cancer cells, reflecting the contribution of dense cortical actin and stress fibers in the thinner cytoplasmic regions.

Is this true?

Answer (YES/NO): NO